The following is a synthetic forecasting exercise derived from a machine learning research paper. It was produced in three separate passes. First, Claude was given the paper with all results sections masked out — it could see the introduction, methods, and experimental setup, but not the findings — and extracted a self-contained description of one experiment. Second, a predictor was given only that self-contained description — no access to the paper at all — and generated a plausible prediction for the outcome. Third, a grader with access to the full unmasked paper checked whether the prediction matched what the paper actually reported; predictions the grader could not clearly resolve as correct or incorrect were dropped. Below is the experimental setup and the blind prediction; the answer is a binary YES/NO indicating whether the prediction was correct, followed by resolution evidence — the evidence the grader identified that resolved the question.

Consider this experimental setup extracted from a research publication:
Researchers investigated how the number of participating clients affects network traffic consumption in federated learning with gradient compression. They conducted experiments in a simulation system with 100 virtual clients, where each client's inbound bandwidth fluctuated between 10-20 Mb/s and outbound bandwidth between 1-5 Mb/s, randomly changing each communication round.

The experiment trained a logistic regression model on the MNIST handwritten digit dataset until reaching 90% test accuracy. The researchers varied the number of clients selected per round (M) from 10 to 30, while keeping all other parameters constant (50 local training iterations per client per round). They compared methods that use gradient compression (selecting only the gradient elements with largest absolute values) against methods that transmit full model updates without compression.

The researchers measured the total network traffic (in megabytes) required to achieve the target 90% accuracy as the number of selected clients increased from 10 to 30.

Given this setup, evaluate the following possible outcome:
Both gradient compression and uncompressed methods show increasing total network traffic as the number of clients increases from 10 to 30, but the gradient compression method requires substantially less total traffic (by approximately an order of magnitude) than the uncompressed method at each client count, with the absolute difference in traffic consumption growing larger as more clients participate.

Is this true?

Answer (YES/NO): NO